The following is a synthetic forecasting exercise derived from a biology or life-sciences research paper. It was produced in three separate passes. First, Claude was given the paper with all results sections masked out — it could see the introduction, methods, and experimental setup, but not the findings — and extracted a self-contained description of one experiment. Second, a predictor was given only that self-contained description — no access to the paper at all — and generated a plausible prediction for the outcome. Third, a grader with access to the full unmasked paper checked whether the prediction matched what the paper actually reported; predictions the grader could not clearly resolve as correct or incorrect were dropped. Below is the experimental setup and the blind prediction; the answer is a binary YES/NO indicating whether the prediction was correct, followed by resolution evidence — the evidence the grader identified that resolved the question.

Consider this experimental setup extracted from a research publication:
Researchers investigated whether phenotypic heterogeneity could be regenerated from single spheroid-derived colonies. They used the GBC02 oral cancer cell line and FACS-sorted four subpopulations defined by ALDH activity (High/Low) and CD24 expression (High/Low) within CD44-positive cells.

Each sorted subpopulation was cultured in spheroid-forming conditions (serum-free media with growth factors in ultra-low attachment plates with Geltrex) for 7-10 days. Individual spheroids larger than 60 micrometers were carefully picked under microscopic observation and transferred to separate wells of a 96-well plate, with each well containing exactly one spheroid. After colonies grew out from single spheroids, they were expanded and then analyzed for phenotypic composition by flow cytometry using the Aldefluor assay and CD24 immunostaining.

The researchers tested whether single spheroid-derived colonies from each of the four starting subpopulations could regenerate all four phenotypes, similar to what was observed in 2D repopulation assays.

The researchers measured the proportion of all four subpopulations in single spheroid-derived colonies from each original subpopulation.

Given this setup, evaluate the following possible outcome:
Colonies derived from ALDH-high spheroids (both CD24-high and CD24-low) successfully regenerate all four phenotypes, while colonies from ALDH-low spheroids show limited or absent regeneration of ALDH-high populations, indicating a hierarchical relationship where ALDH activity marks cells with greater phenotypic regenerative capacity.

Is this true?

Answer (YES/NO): NO